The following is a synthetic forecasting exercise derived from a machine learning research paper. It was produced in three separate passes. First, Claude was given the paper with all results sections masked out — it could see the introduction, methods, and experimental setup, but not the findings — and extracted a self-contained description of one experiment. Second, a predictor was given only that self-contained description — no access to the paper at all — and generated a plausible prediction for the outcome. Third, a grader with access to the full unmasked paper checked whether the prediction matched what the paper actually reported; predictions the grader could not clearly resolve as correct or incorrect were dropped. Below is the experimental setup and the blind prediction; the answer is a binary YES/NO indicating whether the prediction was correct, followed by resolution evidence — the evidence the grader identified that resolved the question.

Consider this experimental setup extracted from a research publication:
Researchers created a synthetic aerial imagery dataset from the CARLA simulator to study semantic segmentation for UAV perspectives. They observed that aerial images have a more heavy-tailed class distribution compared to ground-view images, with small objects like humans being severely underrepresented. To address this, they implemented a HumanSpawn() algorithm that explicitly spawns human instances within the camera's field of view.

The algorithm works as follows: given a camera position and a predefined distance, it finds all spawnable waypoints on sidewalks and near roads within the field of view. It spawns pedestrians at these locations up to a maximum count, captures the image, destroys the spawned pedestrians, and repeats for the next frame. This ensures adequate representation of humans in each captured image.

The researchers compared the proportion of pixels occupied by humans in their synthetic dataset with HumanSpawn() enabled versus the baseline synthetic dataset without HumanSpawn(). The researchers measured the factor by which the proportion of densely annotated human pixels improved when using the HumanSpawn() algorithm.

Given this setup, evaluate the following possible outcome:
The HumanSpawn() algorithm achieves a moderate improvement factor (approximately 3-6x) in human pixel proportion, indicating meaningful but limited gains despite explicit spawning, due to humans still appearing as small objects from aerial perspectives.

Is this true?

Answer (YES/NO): NO